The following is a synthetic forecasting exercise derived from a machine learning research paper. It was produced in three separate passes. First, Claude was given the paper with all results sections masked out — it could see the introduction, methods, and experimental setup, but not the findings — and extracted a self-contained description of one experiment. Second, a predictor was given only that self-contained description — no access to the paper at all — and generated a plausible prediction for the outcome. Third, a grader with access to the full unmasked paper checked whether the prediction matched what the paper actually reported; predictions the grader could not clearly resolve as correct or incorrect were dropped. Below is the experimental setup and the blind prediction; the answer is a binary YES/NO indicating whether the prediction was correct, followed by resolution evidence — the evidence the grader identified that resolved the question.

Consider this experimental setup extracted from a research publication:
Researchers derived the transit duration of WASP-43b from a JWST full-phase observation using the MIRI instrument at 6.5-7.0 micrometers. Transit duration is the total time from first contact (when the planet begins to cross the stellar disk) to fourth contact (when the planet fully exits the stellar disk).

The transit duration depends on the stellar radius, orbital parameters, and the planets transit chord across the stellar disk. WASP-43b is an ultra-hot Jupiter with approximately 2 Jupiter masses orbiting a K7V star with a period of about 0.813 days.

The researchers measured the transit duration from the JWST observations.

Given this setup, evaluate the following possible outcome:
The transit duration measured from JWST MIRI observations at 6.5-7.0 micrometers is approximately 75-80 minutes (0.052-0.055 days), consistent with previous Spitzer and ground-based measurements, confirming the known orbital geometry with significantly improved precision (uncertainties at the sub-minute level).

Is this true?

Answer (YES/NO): NO